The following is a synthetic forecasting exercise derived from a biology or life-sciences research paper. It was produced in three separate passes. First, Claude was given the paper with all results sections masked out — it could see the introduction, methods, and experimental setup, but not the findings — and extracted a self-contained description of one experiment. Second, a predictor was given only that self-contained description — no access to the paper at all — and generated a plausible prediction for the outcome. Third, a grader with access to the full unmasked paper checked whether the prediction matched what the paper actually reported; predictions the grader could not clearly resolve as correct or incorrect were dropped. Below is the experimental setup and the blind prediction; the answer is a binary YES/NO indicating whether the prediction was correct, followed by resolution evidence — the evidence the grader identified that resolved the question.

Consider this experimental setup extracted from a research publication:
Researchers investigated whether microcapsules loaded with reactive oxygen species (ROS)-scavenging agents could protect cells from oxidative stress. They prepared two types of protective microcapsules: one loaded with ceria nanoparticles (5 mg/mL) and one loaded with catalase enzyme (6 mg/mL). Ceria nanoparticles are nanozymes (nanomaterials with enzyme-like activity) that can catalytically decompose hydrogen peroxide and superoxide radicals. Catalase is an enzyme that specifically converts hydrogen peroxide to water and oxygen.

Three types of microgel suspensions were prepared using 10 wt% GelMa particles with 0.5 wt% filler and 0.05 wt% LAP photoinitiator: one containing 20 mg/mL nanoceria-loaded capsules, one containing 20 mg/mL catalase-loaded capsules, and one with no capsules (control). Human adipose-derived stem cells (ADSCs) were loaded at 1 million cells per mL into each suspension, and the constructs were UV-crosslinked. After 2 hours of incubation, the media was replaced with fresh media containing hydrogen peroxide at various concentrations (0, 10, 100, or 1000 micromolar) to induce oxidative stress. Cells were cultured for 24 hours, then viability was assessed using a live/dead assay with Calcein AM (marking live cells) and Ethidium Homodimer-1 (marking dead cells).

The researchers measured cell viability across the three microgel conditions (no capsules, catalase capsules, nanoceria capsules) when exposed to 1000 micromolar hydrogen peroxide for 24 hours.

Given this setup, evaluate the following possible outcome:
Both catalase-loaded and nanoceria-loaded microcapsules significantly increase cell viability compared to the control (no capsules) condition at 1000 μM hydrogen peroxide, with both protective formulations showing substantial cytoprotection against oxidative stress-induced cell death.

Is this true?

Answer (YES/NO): YES